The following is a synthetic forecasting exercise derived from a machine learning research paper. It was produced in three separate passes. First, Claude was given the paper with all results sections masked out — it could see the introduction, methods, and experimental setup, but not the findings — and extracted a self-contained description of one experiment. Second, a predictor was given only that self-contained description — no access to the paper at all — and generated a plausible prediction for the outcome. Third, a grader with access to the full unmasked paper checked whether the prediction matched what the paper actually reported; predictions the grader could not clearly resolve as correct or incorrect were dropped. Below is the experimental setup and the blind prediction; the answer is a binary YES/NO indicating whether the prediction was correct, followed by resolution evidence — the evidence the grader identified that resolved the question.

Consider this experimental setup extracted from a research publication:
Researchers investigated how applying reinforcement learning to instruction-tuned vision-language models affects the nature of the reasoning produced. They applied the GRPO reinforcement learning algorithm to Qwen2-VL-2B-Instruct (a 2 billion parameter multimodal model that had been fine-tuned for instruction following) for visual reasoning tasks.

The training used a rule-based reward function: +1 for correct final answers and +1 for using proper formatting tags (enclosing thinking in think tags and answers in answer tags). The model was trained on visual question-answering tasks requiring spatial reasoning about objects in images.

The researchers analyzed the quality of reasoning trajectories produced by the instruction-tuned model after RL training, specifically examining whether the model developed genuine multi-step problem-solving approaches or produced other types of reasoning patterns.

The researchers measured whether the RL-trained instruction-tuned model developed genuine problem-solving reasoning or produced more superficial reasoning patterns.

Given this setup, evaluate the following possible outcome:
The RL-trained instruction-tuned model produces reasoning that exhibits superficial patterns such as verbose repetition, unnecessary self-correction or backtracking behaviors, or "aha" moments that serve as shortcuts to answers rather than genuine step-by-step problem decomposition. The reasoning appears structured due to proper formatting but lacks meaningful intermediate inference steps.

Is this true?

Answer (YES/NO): YES